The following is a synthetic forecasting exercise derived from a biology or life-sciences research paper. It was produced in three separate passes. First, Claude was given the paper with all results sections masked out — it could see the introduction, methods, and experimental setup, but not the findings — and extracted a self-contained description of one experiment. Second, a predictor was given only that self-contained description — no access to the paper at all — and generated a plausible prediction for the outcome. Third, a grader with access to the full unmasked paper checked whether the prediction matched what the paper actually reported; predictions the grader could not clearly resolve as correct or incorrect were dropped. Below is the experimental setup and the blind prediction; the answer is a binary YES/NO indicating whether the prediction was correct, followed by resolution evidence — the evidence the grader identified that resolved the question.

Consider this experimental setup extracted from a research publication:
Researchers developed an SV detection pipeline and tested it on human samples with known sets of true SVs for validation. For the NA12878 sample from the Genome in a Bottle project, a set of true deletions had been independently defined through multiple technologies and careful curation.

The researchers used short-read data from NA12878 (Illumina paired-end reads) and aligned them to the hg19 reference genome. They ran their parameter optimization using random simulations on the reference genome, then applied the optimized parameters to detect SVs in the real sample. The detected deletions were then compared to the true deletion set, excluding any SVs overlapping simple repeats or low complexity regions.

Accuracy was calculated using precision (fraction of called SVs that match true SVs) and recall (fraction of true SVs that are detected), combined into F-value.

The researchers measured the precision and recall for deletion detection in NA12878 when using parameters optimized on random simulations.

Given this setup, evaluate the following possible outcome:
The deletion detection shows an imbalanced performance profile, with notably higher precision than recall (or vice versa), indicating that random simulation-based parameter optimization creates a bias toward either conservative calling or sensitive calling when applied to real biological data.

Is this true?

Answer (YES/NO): YES